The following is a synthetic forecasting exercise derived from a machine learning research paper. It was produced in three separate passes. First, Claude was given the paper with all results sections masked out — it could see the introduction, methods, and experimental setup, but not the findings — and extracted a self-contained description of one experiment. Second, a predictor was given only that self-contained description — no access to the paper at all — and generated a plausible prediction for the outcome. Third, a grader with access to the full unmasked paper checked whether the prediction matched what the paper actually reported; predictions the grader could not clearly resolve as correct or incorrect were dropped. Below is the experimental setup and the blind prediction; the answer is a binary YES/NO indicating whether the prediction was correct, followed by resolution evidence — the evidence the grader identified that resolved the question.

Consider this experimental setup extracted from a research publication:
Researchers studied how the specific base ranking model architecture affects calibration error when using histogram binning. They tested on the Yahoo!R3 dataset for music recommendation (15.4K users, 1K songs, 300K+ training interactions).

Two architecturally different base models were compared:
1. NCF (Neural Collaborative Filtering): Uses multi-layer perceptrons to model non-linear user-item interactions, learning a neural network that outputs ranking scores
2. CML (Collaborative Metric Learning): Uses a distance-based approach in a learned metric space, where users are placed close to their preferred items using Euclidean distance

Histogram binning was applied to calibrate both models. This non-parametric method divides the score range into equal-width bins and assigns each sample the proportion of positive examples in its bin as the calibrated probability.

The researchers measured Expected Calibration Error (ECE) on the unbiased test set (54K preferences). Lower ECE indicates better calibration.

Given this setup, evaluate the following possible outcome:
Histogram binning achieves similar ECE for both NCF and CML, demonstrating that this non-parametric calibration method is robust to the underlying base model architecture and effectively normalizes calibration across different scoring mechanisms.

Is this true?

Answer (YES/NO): NO